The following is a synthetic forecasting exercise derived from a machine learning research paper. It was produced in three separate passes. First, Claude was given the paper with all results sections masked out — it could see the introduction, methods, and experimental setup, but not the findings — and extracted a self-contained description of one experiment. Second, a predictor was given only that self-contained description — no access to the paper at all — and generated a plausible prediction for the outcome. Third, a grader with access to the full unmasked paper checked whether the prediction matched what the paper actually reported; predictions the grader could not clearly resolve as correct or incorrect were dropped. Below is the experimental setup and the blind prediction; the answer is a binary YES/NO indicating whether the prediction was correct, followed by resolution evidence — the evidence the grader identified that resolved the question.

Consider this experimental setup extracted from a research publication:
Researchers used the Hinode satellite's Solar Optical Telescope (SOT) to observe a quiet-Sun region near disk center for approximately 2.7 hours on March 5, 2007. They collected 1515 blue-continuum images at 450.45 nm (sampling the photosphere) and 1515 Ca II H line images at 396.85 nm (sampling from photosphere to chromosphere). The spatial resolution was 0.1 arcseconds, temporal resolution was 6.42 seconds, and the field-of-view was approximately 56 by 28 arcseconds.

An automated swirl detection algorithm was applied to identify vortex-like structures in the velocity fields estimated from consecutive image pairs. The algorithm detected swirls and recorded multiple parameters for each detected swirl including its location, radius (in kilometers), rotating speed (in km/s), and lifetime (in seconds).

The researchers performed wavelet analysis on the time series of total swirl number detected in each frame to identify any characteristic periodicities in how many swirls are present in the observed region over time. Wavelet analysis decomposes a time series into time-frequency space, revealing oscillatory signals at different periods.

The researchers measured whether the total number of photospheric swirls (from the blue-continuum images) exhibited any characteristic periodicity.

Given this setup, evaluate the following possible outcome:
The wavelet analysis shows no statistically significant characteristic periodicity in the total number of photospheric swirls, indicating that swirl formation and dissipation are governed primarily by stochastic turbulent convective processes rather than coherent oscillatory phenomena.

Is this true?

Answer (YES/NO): NO